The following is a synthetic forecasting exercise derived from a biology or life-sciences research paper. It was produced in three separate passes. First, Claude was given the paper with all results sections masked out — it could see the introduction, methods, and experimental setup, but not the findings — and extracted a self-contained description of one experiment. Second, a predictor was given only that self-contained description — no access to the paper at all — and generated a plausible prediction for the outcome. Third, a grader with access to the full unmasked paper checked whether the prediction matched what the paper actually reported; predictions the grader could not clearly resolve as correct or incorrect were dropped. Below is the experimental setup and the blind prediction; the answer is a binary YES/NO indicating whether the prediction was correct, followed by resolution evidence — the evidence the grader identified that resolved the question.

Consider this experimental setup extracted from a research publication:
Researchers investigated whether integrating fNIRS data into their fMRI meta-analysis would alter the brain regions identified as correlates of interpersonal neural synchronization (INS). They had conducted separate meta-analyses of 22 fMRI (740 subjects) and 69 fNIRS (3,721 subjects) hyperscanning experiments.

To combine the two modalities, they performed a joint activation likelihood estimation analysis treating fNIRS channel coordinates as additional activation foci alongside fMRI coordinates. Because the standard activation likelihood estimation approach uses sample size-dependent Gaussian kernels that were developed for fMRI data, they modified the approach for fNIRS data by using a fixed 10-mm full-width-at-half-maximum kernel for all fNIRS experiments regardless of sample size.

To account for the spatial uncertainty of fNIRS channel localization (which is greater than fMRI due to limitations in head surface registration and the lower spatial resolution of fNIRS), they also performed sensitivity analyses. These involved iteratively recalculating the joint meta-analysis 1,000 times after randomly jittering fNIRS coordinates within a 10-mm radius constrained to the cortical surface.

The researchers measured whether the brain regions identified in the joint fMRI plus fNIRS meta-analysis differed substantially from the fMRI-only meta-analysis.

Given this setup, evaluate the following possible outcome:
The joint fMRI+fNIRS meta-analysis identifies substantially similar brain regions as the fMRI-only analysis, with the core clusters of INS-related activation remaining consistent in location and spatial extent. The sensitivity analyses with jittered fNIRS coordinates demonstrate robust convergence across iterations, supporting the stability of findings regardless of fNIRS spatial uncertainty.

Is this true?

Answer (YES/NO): NO